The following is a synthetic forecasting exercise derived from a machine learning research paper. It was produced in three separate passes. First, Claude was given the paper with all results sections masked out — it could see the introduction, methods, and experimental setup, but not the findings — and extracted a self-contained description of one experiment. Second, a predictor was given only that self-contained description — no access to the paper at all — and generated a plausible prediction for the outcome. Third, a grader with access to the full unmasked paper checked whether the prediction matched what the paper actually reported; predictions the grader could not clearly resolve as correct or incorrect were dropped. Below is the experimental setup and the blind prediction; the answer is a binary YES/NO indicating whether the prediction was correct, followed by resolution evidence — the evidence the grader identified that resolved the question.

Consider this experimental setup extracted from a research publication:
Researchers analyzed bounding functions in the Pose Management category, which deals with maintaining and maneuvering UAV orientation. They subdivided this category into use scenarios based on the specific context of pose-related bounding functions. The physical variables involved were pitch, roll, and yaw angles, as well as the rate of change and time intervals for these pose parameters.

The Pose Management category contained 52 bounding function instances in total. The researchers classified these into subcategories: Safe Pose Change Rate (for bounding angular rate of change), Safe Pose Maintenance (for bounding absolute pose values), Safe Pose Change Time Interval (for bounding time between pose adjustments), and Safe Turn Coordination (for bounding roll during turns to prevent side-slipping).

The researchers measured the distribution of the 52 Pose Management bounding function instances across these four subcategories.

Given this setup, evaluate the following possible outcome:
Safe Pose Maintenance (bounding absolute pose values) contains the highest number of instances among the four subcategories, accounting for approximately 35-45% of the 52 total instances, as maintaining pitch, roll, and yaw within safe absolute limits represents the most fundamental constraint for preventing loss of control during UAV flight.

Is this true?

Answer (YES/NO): NO